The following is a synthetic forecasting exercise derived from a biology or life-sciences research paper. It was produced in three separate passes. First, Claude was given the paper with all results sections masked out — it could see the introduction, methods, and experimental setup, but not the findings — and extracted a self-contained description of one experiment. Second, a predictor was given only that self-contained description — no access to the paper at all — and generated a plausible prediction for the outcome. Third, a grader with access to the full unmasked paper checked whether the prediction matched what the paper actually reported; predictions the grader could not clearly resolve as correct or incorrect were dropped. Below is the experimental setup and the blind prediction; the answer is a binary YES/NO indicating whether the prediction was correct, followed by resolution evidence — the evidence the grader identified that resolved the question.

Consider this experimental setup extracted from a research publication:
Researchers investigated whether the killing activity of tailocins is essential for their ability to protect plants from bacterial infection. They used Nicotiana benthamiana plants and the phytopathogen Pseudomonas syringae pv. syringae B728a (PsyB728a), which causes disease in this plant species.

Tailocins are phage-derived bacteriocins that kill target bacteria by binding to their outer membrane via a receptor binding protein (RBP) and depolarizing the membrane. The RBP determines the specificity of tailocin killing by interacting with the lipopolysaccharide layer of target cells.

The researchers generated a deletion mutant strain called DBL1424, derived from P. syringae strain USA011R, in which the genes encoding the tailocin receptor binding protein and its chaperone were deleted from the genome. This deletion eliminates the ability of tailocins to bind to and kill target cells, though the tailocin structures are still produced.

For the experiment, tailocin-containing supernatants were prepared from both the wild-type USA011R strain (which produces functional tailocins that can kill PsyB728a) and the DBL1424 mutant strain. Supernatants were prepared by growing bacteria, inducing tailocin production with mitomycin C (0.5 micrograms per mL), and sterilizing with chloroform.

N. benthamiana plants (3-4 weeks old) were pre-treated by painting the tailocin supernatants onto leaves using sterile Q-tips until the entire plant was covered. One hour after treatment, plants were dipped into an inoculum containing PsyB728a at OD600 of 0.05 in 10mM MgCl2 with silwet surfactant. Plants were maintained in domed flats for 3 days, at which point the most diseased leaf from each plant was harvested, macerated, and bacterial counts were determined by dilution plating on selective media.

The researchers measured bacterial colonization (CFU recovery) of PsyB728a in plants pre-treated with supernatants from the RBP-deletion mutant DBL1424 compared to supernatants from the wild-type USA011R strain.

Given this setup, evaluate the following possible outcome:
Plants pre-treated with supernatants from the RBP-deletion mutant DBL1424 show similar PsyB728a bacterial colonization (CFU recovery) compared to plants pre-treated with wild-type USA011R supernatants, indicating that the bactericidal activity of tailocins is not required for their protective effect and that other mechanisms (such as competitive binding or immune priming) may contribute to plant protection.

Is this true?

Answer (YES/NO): NO